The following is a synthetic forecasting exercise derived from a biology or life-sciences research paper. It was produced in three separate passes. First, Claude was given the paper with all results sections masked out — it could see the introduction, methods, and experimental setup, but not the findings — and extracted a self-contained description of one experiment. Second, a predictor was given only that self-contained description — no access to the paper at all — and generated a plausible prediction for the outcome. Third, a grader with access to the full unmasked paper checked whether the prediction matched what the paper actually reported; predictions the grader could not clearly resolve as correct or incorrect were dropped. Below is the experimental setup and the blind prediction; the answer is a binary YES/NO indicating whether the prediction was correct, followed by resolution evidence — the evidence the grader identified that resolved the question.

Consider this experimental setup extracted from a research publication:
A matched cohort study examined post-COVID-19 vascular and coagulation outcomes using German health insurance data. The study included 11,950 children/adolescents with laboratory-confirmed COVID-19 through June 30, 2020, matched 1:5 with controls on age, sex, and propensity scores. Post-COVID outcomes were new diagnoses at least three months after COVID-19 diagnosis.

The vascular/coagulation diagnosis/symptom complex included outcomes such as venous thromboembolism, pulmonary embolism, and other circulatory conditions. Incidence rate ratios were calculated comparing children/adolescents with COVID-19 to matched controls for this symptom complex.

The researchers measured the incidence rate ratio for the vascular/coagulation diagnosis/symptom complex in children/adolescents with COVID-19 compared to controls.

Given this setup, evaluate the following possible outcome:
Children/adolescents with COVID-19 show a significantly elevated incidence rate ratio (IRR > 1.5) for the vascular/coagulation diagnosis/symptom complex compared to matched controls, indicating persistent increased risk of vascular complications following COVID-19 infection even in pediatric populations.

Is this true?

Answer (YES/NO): YES